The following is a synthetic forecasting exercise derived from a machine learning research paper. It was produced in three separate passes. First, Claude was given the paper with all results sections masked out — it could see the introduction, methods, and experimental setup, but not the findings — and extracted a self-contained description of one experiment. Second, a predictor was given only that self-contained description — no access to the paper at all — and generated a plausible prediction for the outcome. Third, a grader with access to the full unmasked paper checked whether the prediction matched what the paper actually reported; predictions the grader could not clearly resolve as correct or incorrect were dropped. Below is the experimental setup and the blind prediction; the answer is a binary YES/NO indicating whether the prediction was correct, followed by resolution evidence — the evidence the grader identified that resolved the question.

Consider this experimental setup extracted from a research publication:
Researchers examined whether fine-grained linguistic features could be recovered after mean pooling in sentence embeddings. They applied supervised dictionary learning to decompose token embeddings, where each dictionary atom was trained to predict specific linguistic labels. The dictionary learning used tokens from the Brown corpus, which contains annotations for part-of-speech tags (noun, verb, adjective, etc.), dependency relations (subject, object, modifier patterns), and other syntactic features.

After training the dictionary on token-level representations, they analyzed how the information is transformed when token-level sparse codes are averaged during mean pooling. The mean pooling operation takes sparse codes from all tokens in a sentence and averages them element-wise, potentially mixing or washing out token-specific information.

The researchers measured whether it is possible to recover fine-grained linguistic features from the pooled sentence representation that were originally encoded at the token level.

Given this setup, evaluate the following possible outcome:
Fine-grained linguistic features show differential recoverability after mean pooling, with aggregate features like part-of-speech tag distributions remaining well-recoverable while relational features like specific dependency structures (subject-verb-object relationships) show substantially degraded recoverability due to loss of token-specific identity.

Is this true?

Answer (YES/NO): NO